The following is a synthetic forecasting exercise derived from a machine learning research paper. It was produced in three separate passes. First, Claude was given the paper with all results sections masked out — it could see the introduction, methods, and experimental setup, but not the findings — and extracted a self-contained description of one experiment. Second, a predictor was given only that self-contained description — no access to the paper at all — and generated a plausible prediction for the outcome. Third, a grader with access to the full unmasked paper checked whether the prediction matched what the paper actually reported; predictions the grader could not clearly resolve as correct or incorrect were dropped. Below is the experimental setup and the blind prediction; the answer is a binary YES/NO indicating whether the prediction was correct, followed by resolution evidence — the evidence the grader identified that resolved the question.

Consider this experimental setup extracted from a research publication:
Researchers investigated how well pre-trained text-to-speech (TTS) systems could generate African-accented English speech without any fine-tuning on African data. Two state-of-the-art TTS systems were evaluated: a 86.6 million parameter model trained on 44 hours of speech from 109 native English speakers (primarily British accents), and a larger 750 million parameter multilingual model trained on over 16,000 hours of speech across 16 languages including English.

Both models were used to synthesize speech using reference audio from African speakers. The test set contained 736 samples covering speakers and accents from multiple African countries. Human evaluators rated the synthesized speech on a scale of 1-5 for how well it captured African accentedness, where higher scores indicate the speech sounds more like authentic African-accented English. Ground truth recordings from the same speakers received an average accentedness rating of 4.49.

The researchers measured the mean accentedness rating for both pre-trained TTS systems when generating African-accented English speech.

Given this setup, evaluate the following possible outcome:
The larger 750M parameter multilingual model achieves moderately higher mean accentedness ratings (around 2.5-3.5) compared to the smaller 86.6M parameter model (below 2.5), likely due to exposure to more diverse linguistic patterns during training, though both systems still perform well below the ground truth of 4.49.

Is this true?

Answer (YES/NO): NO